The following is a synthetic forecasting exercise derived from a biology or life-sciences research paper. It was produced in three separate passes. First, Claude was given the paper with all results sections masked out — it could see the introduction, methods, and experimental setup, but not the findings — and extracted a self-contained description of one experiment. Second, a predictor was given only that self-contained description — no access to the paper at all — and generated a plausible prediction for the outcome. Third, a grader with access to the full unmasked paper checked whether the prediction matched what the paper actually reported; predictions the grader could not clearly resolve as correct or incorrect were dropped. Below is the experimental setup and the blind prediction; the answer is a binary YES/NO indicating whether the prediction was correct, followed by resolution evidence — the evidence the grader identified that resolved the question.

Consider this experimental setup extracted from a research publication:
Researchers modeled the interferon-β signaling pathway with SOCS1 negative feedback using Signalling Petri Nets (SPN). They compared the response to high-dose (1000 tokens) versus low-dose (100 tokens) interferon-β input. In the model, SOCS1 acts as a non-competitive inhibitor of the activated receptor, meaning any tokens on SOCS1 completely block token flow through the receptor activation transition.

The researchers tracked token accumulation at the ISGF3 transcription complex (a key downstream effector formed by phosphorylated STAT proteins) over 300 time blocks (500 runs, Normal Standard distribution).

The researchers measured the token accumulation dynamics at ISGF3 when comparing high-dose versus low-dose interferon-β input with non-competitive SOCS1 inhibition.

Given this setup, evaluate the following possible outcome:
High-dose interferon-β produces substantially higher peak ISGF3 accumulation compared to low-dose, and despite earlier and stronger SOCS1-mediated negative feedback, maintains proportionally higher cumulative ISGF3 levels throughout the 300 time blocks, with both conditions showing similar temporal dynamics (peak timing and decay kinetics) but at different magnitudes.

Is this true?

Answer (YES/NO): NO